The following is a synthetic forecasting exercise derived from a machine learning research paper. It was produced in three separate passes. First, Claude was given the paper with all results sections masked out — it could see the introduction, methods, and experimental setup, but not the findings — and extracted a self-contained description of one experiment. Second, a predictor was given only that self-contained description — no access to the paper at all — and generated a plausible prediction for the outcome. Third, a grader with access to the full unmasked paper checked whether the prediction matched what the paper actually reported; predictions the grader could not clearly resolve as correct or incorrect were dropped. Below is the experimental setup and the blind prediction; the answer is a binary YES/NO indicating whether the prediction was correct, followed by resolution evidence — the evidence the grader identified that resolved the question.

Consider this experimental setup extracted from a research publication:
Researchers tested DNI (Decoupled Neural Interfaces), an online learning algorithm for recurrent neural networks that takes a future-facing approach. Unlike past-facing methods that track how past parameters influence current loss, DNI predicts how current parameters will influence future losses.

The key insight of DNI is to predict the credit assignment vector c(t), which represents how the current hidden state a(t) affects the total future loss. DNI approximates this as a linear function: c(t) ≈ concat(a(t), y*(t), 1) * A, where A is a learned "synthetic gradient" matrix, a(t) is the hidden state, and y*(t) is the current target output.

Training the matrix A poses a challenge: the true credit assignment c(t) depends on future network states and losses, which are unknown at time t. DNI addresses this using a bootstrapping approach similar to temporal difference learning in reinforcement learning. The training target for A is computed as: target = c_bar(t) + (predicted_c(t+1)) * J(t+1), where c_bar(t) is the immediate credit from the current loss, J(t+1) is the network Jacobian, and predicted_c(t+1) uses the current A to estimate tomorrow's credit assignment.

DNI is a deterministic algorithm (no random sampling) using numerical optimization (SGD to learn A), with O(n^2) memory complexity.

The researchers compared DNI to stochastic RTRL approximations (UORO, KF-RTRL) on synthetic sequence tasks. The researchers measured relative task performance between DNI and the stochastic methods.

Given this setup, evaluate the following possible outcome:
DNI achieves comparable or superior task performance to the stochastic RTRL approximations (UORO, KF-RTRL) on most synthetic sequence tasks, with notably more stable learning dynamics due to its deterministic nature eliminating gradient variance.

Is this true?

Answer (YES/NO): NO